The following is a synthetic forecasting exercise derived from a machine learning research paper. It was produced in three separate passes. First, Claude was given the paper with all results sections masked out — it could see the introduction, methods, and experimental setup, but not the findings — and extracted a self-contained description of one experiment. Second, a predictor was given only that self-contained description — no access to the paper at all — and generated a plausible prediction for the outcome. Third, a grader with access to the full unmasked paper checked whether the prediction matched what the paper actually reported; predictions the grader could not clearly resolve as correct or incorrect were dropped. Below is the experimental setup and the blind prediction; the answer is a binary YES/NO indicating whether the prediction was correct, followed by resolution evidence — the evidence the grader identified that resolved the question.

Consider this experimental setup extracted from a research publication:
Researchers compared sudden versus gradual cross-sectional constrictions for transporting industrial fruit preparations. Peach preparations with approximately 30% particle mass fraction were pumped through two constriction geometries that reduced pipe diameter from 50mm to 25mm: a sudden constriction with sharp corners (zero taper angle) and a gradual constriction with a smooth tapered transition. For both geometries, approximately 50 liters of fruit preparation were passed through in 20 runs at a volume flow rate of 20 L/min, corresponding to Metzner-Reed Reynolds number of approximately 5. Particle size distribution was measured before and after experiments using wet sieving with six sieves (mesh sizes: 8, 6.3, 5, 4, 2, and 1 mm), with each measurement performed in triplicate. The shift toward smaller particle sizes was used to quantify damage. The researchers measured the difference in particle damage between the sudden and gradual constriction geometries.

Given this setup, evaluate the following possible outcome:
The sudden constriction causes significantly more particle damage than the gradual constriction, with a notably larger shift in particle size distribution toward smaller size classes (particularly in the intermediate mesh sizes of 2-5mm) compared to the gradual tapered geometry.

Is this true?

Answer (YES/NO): NO